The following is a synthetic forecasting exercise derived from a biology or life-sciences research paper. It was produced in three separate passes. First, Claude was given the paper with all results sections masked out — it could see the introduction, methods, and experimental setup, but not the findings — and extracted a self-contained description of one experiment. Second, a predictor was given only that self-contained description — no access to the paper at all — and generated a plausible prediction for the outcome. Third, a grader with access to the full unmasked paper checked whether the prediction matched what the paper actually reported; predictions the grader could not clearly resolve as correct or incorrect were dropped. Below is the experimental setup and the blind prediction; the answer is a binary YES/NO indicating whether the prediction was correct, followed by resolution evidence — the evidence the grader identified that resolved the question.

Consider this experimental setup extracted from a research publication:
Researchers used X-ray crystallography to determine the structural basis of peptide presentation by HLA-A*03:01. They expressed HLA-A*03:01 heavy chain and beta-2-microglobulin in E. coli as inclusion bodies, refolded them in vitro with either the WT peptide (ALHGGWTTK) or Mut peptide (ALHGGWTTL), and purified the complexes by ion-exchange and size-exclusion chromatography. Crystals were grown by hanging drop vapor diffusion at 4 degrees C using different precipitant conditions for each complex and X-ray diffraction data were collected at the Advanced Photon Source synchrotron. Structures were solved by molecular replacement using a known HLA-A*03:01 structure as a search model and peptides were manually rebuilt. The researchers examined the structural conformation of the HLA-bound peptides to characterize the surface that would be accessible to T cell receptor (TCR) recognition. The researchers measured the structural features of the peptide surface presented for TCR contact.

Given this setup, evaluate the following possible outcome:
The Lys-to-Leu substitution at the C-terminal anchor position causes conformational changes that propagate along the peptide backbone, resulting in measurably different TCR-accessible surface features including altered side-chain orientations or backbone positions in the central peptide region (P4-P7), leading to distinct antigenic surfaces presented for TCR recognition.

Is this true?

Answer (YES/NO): NO